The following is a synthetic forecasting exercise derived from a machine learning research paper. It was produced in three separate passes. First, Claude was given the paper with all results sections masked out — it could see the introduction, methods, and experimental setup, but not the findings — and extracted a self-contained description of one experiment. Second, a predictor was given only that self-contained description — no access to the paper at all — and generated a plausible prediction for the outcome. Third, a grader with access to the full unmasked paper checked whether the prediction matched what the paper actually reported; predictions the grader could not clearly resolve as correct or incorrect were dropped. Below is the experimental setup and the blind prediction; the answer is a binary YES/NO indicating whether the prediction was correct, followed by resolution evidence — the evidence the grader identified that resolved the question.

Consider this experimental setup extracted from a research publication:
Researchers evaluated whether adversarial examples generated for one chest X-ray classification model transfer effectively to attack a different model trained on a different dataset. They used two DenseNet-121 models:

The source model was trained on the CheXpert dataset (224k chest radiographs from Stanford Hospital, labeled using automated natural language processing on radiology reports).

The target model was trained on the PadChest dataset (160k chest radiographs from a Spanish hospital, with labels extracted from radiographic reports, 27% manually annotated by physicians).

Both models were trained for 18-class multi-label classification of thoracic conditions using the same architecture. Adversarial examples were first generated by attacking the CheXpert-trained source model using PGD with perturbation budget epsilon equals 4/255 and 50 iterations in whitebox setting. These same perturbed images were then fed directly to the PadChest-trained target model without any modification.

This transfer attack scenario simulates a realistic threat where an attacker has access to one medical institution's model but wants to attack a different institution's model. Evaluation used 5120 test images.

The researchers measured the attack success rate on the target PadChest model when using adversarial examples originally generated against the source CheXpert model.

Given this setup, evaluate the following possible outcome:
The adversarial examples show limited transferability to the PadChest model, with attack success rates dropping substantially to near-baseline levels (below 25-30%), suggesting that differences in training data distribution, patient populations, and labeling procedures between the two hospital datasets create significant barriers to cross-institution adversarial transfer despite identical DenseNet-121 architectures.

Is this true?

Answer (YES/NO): NO